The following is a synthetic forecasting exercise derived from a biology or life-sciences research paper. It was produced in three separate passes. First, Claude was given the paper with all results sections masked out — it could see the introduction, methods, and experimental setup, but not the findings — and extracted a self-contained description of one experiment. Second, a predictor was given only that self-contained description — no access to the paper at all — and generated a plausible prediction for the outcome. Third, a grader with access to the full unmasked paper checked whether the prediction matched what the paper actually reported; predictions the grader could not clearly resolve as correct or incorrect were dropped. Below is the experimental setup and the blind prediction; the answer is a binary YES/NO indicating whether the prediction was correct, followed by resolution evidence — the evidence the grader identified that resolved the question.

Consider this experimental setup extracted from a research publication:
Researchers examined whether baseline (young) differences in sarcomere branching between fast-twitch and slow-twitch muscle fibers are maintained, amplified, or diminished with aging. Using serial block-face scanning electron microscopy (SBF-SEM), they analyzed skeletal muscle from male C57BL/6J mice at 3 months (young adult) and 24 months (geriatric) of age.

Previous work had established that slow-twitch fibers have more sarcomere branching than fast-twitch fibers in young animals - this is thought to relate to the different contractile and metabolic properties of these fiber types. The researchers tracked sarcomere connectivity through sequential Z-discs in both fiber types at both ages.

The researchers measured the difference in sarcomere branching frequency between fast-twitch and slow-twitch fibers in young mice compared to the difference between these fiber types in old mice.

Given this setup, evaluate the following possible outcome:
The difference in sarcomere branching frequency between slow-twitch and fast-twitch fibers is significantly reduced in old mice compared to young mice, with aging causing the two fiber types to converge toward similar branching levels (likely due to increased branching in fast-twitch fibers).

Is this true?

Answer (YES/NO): YES